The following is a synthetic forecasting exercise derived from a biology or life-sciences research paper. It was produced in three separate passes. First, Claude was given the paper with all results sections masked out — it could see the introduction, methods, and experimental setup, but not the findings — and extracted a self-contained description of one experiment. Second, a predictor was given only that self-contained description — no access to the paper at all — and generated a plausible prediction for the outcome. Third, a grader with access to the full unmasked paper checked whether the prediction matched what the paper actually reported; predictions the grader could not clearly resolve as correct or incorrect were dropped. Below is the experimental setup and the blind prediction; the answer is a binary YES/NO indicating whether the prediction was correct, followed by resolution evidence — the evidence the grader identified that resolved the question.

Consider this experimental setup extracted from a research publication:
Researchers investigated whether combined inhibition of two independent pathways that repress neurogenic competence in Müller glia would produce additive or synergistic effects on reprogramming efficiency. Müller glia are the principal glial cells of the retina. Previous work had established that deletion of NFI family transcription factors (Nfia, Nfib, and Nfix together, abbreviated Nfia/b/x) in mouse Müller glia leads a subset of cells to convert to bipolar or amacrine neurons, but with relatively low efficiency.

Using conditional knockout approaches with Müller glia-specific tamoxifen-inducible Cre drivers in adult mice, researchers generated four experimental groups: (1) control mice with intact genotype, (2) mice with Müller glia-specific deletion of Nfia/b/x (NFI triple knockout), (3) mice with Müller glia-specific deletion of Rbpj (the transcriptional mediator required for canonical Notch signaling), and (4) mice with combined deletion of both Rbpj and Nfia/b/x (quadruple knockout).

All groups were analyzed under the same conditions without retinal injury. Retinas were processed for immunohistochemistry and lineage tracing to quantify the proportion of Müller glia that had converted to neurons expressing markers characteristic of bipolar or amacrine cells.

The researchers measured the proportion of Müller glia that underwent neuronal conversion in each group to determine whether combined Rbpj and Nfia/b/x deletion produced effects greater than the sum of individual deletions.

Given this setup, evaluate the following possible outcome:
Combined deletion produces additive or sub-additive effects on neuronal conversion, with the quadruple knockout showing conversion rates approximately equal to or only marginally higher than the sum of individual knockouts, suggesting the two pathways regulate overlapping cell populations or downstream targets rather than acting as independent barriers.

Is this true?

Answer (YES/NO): NO